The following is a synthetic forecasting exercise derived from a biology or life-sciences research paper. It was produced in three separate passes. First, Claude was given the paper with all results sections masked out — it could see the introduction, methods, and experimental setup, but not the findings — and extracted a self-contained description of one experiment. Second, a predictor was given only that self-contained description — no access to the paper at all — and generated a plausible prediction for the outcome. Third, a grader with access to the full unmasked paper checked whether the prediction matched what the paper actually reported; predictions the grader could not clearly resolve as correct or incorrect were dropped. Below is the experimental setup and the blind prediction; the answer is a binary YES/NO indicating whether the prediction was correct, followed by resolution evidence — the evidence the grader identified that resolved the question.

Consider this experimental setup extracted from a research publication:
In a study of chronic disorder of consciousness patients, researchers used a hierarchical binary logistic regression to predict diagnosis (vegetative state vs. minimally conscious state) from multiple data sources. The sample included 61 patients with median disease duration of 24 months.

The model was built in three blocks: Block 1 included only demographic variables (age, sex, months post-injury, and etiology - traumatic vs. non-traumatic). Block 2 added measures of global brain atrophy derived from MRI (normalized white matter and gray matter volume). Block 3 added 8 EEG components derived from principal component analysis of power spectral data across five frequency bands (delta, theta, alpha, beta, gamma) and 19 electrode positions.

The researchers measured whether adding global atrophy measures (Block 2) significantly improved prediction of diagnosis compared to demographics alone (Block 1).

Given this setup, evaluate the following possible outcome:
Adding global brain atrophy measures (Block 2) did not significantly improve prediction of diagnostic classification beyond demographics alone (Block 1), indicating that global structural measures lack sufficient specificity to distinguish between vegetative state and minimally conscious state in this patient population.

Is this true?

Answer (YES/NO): NO